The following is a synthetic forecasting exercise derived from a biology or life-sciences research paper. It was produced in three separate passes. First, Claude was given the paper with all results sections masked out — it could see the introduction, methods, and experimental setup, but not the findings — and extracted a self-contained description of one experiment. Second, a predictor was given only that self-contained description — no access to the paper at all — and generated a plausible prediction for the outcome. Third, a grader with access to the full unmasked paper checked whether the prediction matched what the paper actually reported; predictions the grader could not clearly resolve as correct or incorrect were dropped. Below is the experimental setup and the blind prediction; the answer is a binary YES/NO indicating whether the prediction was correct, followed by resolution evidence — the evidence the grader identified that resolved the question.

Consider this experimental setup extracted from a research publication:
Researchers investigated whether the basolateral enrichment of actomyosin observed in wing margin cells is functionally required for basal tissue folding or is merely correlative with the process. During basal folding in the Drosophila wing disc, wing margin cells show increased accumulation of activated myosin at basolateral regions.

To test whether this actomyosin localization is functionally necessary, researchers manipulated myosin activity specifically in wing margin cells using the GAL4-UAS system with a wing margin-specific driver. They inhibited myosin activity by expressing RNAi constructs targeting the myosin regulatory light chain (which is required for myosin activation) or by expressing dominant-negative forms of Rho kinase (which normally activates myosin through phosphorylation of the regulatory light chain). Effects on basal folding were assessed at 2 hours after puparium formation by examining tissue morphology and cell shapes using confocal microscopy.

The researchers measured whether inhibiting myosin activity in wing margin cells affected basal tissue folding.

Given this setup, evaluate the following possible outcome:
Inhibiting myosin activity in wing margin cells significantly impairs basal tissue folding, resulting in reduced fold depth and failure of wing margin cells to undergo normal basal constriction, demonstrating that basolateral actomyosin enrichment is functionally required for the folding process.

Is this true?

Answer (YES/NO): YES